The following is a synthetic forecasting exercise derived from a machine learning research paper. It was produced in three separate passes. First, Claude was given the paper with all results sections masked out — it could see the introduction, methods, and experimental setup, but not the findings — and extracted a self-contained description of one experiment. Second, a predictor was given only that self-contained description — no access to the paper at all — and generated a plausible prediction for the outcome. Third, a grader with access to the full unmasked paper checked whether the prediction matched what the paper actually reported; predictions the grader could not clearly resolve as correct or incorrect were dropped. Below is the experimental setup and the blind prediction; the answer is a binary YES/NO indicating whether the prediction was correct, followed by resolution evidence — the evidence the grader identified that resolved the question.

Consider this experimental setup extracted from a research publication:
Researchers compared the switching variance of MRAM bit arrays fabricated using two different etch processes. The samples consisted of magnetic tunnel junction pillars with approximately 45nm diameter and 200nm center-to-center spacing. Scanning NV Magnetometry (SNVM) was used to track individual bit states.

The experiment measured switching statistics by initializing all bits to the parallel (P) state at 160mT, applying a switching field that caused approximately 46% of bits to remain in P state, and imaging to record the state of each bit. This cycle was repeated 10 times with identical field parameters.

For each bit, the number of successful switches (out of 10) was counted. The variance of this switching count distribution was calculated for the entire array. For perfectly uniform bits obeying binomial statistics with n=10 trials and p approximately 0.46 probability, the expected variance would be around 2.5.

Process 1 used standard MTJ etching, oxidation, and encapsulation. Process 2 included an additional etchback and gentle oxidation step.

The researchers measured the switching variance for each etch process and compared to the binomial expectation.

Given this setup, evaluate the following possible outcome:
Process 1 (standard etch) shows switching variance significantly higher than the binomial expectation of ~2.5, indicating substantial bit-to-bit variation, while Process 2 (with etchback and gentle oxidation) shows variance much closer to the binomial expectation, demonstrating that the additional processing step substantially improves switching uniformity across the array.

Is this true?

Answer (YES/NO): NO